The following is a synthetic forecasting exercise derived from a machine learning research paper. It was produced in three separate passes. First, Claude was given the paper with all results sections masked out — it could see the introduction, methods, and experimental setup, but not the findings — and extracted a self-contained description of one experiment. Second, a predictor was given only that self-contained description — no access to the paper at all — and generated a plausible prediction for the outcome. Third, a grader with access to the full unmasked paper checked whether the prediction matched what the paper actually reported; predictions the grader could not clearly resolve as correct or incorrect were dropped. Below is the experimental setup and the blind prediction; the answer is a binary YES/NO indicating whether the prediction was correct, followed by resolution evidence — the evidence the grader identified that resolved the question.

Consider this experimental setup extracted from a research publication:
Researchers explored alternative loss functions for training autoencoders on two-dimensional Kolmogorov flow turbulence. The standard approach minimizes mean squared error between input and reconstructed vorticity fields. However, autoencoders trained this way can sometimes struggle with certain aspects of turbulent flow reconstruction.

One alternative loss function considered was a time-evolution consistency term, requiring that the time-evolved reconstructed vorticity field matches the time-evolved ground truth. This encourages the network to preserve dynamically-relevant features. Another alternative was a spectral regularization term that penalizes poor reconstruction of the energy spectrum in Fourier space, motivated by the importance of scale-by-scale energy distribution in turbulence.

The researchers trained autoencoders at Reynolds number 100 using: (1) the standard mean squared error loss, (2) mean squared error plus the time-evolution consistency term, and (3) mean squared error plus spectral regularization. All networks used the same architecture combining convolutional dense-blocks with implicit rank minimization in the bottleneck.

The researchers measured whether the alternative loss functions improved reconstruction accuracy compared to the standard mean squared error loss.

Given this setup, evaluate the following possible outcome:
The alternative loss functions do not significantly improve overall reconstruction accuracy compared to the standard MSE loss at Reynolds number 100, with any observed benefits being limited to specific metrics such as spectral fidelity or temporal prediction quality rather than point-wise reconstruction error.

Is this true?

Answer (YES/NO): NO